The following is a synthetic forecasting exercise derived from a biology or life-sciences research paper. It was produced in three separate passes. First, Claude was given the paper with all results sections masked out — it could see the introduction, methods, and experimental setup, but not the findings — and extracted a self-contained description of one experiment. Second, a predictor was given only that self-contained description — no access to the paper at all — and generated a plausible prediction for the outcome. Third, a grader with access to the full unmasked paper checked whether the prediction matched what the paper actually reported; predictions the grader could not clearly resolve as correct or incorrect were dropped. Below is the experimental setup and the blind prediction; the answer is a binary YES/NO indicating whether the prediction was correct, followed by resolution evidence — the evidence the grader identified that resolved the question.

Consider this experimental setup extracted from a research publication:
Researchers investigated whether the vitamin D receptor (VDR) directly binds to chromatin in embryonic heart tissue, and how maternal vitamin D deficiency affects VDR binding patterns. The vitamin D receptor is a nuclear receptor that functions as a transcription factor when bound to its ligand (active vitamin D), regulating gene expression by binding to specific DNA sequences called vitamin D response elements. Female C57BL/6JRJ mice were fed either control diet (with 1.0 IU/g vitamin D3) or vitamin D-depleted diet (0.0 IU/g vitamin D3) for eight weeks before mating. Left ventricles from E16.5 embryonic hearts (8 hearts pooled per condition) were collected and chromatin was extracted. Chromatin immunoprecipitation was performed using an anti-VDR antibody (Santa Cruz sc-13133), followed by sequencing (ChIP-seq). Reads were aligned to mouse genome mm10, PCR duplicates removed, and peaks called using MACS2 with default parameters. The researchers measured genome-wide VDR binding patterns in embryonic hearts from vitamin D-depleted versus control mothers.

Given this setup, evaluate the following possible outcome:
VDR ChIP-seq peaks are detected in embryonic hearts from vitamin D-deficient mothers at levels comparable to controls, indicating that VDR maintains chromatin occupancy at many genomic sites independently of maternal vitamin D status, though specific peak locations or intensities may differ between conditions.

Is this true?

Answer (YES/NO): NO